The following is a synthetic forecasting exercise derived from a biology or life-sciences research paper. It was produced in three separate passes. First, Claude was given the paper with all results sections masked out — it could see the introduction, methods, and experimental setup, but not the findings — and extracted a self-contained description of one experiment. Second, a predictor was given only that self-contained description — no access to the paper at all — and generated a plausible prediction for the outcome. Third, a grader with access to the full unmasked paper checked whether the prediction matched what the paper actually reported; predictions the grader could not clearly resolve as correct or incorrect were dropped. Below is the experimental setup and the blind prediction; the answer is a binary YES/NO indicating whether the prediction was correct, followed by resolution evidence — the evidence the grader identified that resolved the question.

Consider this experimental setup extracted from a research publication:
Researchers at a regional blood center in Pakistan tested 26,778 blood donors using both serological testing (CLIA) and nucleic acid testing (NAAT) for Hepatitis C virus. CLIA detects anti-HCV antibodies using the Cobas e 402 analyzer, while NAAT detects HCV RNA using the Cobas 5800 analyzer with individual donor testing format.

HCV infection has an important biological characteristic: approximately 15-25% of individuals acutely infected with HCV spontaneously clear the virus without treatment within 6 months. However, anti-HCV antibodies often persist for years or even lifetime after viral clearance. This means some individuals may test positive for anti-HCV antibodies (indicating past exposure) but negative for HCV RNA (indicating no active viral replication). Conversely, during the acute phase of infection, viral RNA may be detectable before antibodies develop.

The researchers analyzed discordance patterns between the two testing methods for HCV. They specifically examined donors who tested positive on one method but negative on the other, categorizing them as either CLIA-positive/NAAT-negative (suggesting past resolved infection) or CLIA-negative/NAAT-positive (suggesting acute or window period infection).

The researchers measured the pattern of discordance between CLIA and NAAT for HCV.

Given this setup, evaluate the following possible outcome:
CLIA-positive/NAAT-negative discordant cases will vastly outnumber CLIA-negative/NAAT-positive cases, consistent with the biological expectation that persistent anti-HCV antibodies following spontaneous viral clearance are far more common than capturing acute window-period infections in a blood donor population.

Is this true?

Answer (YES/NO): YES